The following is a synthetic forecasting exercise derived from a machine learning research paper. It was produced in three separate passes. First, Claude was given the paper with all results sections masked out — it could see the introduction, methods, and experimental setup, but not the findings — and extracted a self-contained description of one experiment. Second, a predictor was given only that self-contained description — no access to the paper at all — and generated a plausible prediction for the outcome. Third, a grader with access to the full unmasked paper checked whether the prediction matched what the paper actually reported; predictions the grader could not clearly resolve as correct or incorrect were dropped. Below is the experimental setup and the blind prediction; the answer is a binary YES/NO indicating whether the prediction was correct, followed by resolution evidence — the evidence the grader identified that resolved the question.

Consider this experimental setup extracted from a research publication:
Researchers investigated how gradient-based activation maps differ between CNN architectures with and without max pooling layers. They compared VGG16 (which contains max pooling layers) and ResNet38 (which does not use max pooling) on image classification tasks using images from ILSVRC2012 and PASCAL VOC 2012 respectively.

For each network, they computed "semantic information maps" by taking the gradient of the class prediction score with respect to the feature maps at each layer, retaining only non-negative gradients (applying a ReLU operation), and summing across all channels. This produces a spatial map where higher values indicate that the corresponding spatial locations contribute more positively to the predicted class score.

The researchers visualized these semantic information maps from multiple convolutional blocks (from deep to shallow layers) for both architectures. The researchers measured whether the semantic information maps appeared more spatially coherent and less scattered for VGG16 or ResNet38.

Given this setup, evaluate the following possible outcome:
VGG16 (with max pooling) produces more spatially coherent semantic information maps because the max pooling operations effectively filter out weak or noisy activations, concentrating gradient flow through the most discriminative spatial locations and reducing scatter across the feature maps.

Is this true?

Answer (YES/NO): NO